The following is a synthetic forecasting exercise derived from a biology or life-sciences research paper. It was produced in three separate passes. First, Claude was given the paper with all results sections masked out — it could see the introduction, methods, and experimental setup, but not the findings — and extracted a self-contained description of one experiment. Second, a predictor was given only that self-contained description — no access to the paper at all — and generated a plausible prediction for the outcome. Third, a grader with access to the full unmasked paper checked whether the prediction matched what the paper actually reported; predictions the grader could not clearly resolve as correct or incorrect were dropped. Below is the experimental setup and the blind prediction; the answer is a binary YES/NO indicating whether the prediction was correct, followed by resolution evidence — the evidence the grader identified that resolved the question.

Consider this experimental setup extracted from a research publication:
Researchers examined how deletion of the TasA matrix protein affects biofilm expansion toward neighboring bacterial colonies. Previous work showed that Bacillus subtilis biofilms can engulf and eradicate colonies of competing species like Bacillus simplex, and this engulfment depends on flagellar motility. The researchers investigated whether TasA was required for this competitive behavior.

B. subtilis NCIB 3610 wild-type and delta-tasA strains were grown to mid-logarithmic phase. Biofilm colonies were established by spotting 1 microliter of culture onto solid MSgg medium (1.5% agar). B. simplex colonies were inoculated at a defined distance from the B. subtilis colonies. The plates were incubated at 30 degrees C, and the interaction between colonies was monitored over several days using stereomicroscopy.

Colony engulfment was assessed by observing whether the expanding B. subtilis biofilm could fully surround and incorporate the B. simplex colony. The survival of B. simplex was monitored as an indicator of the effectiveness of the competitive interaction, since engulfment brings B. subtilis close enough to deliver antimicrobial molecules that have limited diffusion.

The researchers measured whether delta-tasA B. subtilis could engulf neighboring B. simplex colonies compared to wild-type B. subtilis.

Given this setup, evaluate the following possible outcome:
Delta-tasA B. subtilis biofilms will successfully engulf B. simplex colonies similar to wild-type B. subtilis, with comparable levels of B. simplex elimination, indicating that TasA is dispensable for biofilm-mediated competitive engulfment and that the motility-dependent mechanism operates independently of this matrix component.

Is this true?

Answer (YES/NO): NO